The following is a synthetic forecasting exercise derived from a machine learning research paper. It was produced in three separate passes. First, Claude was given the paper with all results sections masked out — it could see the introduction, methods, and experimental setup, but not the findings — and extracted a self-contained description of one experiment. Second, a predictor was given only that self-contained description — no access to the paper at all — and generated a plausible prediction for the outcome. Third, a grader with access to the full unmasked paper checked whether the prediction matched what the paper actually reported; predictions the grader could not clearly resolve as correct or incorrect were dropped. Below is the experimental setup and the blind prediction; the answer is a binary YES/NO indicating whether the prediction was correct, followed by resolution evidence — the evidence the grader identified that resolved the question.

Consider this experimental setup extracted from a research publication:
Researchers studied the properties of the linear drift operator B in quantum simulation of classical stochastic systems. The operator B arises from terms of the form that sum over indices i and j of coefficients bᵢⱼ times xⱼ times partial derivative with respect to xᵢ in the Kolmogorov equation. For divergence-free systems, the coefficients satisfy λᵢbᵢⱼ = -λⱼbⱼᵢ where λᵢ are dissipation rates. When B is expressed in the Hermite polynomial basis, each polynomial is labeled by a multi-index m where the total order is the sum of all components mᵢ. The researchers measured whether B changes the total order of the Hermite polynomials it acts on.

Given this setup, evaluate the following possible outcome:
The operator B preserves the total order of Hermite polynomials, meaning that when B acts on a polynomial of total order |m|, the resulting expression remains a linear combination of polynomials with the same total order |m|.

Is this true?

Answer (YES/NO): YES